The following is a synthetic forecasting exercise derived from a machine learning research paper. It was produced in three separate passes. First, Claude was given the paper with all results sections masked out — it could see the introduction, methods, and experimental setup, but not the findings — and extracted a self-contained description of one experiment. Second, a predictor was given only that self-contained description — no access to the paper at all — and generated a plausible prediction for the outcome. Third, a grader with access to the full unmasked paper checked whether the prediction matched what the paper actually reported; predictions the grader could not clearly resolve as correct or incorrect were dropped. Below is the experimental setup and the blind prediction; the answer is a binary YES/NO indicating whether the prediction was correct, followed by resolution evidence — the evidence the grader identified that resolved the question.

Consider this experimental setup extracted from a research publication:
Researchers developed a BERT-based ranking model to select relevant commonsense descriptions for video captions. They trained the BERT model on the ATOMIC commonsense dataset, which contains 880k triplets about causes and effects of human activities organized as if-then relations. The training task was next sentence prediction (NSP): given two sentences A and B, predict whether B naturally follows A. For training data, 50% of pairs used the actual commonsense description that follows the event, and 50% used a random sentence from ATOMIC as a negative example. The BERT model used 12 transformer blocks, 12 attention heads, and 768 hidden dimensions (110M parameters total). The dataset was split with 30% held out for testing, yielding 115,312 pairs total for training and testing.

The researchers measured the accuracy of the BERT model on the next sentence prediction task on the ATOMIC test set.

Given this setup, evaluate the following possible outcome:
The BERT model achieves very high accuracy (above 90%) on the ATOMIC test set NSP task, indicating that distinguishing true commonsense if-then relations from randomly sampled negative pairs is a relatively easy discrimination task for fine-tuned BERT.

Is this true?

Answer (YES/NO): NO